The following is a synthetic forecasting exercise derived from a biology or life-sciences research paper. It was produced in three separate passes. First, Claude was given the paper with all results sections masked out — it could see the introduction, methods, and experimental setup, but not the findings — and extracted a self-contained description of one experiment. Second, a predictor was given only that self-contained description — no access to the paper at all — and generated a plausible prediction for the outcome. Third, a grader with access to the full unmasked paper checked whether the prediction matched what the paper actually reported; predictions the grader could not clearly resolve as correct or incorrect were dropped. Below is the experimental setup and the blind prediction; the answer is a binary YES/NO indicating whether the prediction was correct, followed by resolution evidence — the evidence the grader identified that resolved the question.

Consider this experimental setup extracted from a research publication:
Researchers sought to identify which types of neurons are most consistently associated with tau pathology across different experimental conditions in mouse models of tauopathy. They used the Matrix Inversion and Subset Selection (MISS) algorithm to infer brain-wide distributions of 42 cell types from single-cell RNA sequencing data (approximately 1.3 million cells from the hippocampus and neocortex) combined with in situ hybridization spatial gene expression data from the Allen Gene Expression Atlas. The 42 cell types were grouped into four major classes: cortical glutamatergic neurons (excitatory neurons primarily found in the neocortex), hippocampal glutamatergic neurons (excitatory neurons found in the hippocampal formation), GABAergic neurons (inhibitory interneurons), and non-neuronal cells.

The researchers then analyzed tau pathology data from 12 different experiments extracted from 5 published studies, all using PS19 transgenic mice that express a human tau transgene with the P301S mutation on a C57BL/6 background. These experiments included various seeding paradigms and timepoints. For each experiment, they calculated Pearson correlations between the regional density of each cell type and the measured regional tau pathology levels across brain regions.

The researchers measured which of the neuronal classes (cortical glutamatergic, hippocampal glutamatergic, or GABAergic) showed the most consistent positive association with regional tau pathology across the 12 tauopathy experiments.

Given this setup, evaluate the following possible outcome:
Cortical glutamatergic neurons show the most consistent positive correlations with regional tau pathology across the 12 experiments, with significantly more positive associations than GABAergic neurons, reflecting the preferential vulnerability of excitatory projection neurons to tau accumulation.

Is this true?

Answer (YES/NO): NO